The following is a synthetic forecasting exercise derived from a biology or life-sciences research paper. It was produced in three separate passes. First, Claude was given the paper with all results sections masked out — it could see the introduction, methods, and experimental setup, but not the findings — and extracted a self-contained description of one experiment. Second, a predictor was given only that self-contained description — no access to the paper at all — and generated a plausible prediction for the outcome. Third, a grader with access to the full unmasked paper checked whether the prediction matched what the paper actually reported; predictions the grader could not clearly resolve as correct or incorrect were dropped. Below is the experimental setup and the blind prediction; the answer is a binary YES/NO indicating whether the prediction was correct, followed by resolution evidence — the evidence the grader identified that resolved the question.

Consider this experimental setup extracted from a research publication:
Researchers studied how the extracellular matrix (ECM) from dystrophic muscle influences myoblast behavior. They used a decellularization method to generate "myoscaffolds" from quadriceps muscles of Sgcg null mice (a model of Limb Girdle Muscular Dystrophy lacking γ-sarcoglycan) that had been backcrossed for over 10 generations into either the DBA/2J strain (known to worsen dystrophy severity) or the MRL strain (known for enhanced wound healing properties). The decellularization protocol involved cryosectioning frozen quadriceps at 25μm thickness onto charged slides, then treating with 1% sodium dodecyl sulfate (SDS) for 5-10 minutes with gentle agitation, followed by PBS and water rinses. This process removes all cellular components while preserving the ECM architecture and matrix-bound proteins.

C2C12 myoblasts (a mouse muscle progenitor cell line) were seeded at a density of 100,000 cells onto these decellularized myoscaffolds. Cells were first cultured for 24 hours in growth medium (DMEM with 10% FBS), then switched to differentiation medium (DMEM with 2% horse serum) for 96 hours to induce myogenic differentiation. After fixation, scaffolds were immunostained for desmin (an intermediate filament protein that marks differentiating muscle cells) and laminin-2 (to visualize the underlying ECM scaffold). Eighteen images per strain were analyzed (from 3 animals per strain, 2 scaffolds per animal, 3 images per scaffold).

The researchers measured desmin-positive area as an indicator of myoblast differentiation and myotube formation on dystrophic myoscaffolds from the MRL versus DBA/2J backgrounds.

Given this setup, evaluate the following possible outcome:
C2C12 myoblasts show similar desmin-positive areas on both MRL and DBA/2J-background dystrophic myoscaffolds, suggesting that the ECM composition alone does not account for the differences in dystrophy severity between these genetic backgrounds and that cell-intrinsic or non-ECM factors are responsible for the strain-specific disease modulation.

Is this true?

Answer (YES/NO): NO